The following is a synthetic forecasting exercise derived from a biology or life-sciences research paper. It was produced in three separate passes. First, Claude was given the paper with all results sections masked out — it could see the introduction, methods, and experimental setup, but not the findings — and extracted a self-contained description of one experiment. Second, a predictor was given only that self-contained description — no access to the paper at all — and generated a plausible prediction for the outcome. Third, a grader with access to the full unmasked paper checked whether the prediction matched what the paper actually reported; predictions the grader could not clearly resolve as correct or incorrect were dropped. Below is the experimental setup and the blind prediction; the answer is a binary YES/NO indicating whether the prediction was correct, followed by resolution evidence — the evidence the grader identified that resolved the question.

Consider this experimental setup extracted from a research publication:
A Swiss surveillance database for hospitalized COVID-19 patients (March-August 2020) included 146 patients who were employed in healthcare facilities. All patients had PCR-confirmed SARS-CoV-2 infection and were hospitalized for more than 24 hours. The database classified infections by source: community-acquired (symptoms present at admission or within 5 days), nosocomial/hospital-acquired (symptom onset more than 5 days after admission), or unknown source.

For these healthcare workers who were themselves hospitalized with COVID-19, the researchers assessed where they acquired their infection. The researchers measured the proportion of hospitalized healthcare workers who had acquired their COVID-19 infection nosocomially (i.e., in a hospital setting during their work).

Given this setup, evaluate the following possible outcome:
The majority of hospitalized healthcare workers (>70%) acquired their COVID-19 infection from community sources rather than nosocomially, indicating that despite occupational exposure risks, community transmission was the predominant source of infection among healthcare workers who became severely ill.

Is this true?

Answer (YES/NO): YES